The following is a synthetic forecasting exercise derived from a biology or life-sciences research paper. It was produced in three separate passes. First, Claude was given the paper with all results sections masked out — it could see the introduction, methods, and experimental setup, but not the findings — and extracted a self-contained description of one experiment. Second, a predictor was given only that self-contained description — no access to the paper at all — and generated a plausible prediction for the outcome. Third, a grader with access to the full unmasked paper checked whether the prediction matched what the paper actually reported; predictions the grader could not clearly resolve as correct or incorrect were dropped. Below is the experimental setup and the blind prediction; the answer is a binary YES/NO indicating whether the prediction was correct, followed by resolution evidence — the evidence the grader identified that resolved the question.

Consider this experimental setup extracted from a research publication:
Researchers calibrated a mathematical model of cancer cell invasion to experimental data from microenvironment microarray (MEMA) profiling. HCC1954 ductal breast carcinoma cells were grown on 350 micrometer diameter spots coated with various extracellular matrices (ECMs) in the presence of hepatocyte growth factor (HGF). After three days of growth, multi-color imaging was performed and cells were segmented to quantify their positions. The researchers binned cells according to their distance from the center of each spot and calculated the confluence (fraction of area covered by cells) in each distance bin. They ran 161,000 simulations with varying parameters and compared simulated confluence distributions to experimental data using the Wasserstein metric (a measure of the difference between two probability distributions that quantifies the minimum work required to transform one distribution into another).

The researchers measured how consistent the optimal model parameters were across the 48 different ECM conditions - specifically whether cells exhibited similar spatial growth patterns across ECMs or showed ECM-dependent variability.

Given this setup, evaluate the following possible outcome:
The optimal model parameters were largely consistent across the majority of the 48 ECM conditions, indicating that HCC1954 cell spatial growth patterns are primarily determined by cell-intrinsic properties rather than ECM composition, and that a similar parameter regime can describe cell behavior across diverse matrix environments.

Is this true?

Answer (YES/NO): NO